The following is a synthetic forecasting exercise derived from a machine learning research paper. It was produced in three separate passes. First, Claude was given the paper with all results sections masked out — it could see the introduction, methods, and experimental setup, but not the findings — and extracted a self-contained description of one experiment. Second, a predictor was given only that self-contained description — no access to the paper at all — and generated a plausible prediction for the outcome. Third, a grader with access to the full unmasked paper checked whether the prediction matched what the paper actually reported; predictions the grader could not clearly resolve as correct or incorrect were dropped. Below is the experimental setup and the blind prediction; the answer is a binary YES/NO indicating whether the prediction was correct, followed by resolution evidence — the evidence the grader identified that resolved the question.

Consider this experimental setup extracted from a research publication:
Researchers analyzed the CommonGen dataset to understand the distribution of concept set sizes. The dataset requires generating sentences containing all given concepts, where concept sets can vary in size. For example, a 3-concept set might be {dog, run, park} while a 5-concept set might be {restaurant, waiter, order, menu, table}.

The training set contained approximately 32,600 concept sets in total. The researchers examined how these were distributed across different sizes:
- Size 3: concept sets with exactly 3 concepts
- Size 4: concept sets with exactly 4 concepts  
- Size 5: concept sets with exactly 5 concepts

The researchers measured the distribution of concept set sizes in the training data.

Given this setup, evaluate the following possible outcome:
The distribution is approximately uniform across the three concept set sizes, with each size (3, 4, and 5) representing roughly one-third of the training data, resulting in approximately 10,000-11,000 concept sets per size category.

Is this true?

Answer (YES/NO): NO